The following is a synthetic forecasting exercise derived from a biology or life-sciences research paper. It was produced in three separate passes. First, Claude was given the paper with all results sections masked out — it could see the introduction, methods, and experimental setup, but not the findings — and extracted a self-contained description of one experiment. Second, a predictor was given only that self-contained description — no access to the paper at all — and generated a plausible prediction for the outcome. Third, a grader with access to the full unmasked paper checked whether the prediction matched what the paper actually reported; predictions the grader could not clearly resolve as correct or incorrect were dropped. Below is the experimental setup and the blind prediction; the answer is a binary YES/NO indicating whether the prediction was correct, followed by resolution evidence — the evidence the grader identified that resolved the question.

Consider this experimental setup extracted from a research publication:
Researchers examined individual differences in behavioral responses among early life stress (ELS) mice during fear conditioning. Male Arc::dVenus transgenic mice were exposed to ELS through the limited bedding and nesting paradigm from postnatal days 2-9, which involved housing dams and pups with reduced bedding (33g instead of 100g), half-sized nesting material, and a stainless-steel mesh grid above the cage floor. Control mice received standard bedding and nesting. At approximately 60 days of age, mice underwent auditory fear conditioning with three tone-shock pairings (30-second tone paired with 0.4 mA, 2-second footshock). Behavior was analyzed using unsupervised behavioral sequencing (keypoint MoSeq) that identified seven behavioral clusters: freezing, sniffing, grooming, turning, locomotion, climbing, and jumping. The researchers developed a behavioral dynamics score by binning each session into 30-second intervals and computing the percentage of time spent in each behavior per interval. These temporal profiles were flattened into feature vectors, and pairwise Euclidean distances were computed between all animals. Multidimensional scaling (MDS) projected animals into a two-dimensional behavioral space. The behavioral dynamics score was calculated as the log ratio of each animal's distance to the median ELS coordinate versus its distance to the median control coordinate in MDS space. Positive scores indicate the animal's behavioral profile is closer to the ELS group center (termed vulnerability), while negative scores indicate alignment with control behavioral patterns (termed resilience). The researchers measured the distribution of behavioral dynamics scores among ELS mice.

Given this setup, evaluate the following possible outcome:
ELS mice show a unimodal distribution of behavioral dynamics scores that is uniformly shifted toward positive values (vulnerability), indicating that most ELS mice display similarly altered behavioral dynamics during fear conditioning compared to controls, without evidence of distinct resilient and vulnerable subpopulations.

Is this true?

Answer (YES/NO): NO